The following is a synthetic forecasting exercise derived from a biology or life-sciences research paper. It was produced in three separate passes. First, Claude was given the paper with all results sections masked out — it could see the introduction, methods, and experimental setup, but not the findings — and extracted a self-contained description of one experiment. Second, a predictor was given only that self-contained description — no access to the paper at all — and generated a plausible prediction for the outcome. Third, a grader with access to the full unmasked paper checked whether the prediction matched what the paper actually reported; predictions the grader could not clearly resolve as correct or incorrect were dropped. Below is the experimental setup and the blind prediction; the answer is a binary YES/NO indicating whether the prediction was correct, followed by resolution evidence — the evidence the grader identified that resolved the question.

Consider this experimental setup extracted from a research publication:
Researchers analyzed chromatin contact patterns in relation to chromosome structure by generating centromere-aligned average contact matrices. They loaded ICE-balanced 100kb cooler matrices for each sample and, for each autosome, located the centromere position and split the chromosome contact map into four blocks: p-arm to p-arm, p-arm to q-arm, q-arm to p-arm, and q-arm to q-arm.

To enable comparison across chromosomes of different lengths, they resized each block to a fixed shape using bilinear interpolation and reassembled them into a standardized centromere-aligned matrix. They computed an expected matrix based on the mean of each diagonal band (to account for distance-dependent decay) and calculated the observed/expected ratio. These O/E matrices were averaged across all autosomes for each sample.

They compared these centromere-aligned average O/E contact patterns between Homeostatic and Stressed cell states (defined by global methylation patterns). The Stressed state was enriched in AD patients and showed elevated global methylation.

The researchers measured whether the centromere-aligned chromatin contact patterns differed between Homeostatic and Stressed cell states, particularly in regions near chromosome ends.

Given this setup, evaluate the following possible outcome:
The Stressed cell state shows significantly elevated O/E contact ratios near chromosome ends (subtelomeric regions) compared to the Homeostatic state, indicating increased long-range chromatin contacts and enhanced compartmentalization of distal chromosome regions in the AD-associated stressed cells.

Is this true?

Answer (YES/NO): NO